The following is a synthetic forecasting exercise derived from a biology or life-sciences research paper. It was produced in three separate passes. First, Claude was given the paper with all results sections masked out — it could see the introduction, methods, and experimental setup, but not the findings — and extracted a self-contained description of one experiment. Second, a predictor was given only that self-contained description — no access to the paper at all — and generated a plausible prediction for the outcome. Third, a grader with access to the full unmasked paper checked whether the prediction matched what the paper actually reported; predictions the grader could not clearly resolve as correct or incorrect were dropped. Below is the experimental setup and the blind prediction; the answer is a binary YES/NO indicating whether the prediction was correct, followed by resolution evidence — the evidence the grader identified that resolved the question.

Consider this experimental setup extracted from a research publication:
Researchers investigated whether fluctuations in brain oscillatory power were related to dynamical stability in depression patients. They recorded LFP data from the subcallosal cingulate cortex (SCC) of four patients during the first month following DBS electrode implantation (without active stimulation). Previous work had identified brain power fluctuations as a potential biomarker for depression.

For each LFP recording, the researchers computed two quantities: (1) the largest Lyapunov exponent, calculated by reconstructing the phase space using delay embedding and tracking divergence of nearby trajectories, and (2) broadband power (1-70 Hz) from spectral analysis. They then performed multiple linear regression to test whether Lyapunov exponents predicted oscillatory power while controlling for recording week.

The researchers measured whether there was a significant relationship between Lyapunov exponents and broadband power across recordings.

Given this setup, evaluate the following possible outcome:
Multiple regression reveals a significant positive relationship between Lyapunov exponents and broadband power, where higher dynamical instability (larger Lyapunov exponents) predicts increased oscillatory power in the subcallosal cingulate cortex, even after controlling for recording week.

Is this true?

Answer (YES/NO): YES